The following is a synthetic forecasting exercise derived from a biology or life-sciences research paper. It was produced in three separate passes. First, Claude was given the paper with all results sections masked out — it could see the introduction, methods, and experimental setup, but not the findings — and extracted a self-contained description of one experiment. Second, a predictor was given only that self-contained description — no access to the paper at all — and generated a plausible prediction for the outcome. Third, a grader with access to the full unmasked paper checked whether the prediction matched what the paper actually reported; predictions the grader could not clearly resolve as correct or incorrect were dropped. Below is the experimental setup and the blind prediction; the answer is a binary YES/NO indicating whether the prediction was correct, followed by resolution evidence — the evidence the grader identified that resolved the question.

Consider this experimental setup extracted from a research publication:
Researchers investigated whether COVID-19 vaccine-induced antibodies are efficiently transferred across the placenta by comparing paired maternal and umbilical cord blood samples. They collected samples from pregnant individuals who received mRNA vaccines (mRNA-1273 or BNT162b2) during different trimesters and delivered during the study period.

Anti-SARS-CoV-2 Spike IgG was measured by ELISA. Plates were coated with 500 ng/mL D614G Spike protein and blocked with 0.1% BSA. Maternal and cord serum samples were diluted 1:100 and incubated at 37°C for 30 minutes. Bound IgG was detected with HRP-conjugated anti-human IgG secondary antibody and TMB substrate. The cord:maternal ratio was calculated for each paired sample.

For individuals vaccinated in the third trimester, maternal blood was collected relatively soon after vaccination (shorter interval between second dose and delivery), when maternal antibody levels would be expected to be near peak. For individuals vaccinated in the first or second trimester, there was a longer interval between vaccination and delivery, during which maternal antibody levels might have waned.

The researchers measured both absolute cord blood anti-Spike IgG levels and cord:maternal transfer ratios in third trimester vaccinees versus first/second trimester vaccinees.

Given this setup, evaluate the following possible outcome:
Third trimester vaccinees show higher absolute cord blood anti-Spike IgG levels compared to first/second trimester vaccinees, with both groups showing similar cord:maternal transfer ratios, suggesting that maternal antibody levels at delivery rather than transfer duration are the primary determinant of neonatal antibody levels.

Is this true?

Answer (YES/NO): NO